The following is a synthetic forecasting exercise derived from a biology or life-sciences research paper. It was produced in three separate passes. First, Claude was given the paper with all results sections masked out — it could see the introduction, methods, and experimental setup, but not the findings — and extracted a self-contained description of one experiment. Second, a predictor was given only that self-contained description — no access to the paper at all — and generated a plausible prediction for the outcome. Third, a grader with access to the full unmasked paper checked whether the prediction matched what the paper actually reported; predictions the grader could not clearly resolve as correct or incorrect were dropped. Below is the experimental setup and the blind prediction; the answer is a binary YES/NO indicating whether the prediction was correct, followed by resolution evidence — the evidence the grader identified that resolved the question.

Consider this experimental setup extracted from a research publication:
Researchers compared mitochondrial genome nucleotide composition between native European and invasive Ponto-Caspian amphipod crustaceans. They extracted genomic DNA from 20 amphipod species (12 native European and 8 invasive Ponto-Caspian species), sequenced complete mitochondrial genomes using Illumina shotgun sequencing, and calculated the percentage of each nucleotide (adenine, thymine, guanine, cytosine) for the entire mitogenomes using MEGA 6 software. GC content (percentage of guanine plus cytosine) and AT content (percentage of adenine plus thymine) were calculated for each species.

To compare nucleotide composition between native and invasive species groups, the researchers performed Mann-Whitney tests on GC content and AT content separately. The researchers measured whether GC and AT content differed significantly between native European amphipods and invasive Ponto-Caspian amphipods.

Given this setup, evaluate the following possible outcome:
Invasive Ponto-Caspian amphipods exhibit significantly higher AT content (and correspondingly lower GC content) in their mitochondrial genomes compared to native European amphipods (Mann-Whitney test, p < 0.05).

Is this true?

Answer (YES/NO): YES